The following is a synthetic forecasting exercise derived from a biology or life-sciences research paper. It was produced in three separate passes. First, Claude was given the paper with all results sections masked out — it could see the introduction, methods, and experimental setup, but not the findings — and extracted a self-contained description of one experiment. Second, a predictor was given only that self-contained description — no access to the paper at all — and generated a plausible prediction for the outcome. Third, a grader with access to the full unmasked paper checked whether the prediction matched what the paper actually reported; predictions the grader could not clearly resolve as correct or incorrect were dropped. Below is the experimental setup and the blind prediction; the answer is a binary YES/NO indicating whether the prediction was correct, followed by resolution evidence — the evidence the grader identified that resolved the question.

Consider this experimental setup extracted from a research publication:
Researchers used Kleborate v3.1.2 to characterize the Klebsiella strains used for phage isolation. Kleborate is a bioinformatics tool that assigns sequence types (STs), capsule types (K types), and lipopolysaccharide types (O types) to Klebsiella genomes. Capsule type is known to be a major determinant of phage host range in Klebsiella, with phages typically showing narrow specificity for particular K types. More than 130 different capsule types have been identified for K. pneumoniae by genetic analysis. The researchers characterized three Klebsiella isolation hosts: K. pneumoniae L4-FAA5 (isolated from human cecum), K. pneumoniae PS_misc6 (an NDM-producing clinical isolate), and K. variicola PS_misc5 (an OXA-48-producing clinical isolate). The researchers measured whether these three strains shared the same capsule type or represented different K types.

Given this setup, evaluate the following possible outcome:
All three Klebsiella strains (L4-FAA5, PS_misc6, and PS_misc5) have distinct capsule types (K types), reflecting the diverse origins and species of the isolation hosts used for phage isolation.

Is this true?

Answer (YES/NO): YES